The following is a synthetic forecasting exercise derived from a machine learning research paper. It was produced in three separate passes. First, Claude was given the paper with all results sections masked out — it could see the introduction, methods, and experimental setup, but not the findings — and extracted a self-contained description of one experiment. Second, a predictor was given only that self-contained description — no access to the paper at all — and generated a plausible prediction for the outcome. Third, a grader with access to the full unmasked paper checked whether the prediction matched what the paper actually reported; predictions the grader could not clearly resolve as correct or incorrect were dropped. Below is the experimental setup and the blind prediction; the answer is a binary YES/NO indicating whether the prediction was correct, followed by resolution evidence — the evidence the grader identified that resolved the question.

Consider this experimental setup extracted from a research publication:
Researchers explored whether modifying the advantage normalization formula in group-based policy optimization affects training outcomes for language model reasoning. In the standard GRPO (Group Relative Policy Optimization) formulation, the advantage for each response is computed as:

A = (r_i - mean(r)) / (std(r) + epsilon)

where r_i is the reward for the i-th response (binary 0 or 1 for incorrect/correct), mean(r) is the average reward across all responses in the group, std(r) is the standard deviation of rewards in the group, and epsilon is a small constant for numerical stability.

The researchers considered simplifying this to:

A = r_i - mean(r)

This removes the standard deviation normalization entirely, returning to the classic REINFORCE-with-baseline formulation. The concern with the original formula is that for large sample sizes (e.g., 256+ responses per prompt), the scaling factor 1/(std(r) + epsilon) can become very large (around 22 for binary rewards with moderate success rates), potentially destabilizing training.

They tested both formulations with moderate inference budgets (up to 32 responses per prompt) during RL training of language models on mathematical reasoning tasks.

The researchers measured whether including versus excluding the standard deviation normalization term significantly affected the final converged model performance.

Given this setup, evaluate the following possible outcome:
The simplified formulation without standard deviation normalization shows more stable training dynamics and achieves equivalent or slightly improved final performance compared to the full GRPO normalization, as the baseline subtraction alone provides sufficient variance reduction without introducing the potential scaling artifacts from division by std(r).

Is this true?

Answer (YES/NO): NO